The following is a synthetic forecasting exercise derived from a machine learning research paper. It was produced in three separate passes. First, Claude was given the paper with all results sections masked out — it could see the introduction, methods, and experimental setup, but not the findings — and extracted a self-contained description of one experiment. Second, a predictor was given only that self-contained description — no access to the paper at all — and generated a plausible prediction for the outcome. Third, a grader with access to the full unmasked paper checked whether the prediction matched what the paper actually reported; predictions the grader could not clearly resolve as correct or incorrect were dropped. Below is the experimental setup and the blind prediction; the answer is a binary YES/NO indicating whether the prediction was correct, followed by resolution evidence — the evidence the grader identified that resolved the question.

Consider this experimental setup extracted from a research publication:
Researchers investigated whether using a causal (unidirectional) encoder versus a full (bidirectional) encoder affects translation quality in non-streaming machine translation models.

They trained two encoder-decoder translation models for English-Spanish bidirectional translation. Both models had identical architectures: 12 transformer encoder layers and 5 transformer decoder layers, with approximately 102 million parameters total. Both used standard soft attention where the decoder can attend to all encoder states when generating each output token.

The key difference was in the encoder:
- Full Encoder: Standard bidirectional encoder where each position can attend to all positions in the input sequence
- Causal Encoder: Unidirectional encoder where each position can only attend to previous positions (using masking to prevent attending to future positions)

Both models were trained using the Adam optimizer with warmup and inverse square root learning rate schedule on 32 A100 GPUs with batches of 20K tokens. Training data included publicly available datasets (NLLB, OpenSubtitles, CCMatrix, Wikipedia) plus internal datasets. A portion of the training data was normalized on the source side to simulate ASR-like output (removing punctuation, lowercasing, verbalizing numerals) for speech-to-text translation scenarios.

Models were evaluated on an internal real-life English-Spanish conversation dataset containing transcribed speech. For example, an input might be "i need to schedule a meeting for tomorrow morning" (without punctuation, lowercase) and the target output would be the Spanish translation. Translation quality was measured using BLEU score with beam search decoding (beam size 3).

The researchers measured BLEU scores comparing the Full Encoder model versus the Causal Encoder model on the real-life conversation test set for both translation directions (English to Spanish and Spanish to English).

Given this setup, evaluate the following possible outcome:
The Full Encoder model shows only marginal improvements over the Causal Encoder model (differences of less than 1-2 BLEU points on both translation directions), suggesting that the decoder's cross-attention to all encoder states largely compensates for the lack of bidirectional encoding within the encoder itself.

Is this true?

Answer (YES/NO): YES